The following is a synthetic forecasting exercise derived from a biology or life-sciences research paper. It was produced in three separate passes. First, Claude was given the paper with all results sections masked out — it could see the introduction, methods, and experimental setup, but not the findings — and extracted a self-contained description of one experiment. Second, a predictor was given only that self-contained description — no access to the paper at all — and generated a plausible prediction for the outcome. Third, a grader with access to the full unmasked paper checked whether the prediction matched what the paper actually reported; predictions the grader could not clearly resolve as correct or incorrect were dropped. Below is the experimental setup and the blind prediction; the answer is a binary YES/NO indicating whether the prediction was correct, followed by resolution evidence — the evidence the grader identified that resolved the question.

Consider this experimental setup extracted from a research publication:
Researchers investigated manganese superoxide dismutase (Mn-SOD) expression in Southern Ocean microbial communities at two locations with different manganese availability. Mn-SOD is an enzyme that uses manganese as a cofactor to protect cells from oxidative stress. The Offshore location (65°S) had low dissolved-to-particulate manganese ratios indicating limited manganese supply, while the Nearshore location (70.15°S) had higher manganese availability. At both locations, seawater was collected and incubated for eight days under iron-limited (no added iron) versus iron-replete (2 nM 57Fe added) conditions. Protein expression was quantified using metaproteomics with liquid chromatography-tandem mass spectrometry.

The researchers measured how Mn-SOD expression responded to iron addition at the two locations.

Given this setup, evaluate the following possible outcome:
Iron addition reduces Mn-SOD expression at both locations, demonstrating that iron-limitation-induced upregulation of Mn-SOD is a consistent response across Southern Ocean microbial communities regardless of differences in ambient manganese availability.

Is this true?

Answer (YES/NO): NO